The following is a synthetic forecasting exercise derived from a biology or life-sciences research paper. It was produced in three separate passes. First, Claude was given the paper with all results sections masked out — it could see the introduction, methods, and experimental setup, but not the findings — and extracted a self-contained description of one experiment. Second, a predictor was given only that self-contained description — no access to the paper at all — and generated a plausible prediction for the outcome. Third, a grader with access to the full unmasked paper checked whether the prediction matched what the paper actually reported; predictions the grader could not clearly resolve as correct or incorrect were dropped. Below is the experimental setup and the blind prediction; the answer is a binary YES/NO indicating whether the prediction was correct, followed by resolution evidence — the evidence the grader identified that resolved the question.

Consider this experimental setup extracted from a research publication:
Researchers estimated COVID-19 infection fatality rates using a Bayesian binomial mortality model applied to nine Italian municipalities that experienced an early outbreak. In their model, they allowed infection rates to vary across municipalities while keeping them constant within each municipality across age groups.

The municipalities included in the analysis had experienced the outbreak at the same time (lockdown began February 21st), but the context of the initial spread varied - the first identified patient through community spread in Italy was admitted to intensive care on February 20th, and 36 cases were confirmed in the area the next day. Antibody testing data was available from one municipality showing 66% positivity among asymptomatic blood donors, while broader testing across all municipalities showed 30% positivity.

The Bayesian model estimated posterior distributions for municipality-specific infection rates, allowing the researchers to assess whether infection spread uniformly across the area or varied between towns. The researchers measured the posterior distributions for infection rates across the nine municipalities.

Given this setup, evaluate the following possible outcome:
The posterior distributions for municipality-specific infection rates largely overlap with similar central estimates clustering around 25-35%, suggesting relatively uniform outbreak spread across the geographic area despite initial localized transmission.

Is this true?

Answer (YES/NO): NO